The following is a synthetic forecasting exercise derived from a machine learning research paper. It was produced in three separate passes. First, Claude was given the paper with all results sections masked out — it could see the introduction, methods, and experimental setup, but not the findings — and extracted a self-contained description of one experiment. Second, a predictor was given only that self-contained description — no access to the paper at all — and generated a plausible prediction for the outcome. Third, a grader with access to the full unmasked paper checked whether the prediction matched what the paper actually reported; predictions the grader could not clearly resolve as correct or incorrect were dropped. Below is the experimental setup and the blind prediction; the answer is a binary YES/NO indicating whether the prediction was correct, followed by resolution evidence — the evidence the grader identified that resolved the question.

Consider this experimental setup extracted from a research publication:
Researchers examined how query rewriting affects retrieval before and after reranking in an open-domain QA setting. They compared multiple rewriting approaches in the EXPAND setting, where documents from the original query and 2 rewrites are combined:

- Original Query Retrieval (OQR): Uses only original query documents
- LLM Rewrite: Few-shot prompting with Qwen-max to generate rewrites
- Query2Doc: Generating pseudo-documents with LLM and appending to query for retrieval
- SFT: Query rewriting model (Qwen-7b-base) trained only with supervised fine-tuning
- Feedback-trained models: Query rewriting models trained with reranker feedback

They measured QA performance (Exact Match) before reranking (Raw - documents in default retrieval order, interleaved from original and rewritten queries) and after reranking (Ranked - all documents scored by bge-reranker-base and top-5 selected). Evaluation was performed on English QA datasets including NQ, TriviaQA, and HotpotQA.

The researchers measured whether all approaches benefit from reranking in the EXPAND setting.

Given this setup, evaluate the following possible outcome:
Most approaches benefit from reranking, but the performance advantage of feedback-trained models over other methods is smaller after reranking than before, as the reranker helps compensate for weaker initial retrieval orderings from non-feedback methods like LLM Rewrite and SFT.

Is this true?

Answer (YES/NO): NO